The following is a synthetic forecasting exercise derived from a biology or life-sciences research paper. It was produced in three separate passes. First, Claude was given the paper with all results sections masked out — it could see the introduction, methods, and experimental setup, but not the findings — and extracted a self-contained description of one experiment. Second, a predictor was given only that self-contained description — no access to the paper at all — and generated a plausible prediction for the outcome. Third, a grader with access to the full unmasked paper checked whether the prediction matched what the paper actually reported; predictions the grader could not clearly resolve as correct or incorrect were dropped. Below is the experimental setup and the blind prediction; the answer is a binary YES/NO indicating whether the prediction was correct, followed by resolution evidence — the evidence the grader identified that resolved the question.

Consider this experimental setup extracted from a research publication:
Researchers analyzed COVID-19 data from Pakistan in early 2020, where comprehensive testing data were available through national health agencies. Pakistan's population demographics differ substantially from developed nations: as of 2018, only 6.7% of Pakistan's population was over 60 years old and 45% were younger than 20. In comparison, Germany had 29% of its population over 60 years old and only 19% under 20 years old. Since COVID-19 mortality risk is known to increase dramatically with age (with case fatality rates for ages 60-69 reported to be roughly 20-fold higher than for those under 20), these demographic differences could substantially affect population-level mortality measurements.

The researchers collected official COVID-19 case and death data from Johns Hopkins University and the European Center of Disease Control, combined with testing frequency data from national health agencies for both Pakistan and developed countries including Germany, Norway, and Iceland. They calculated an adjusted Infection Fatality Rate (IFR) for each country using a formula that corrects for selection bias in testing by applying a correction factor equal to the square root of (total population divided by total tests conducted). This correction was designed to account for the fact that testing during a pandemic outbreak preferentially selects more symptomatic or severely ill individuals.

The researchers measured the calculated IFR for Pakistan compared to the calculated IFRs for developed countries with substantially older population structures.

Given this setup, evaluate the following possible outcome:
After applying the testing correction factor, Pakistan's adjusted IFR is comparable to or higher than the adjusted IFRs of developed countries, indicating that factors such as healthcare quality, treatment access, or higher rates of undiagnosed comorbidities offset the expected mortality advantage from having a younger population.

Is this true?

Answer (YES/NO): NO